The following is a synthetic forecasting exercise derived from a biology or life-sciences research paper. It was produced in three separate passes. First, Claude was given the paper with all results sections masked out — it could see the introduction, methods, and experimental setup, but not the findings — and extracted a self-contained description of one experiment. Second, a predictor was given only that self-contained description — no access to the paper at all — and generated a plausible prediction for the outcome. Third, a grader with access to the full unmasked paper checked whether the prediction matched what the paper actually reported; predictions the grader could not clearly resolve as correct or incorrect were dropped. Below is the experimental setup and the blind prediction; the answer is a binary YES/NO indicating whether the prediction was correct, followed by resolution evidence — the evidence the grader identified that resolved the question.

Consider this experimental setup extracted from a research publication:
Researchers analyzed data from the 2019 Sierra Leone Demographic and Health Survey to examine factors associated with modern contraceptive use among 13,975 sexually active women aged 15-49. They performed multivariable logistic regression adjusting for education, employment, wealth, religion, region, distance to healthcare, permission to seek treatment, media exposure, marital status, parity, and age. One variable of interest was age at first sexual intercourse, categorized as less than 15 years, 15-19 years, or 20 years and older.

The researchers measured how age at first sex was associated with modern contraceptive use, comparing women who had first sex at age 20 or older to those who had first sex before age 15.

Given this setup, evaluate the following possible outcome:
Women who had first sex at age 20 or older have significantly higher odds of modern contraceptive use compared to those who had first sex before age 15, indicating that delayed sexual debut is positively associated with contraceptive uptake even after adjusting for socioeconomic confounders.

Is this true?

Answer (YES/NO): NO